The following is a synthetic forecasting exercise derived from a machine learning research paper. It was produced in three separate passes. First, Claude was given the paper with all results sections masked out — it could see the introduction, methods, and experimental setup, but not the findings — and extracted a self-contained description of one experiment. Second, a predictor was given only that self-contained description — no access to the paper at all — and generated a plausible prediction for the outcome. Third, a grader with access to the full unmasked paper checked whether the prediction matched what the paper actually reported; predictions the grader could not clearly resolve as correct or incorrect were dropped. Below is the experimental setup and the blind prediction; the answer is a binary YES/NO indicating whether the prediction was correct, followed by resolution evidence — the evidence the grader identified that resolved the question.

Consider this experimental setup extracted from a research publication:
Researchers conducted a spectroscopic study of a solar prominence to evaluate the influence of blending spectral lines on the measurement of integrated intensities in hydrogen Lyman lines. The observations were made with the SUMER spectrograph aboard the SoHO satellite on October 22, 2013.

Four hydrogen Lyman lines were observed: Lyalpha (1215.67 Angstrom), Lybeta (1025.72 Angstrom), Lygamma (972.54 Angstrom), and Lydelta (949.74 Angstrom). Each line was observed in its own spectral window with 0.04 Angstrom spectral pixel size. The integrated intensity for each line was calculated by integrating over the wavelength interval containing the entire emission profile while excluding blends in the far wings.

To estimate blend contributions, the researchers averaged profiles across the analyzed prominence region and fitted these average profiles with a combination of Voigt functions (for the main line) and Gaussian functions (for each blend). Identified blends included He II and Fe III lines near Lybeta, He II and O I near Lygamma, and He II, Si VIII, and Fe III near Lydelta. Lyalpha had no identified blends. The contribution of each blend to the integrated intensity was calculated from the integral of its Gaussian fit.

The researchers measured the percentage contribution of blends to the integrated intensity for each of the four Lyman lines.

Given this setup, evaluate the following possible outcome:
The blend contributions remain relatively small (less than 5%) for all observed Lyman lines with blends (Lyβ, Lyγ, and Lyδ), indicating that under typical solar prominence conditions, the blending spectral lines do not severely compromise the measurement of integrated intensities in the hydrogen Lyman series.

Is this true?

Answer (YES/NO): NO